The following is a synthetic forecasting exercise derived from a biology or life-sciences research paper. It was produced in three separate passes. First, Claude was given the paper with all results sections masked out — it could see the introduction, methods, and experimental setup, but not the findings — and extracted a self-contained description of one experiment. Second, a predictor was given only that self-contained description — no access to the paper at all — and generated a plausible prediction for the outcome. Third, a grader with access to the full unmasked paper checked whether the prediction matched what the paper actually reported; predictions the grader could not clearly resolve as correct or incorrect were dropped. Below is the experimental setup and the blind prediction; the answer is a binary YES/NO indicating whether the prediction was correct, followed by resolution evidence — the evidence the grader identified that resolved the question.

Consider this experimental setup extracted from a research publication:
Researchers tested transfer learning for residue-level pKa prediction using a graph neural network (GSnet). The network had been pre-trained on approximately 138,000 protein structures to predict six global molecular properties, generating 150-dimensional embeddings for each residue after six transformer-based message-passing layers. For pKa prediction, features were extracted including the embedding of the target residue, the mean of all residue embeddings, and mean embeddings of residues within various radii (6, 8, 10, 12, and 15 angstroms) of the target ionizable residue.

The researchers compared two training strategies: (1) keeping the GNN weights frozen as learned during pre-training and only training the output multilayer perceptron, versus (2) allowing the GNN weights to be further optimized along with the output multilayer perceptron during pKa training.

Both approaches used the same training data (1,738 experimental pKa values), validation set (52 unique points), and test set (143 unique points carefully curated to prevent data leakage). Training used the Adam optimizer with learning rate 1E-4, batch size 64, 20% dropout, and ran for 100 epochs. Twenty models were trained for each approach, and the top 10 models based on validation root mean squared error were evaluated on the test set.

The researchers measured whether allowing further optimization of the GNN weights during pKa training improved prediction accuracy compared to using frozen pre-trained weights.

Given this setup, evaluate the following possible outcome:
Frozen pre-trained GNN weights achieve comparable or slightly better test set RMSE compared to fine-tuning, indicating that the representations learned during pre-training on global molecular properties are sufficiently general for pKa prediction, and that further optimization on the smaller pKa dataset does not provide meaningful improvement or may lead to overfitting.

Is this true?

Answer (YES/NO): NO